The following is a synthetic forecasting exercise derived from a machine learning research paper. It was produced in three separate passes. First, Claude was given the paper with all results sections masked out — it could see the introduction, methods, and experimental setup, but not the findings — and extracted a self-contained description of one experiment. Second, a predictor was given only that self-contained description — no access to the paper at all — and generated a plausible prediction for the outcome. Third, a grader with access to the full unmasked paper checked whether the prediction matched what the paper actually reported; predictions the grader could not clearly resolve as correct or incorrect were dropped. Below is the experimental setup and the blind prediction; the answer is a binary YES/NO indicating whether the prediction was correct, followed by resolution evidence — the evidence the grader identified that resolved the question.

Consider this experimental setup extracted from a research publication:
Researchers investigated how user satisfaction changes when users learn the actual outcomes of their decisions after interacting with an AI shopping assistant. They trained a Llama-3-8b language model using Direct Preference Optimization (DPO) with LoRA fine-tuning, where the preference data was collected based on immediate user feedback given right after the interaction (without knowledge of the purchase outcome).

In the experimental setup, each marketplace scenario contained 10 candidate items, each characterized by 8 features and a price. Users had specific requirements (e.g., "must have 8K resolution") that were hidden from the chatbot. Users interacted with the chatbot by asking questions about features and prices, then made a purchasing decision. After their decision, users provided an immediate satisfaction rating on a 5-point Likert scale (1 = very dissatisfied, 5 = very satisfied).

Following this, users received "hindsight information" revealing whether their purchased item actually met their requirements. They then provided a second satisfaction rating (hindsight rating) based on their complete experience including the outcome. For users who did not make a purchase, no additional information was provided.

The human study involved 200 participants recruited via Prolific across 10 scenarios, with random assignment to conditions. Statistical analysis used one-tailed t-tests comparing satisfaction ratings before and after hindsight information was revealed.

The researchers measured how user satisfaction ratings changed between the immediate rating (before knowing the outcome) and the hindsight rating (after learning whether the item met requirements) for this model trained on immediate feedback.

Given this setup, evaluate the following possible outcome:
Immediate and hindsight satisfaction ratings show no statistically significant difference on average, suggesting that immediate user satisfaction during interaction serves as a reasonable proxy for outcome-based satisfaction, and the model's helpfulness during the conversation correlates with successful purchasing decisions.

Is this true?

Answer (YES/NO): NO